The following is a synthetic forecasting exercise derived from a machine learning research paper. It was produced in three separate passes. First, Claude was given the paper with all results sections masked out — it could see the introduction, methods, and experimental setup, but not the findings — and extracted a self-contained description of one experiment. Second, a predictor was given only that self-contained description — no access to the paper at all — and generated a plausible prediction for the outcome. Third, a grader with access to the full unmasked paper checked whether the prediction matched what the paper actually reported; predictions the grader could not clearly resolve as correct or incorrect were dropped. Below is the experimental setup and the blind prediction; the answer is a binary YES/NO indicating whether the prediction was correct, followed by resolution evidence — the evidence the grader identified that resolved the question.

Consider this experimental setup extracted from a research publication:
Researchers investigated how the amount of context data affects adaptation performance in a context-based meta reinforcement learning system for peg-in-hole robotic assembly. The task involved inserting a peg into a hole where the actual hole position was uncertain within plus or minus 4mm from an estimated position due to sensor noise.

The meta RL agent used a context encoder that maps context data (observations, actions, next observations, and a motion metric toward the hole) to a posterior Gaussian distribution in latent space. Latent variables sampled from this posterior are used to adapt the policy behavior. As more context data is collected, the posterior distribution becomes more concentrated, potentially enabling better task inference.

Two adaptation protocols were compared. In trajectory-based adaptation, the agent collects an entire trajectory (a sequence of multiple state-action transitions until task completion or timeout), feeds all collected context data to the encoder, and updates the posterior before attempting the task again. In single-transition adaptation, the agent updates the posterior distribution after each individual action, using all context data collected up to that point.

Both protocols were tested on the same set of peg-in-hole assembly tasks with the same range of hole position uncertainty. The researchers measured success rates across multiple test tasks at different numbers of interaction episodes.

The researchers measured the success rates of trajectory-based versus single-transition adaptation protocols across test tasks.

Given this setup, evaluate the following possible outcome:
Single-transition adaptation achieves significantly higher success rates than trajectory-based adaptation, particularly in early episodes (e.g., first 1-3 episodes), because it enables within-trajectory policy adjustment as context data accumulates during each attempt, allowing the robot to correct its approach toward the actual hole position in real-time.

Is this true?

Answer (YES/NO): NO